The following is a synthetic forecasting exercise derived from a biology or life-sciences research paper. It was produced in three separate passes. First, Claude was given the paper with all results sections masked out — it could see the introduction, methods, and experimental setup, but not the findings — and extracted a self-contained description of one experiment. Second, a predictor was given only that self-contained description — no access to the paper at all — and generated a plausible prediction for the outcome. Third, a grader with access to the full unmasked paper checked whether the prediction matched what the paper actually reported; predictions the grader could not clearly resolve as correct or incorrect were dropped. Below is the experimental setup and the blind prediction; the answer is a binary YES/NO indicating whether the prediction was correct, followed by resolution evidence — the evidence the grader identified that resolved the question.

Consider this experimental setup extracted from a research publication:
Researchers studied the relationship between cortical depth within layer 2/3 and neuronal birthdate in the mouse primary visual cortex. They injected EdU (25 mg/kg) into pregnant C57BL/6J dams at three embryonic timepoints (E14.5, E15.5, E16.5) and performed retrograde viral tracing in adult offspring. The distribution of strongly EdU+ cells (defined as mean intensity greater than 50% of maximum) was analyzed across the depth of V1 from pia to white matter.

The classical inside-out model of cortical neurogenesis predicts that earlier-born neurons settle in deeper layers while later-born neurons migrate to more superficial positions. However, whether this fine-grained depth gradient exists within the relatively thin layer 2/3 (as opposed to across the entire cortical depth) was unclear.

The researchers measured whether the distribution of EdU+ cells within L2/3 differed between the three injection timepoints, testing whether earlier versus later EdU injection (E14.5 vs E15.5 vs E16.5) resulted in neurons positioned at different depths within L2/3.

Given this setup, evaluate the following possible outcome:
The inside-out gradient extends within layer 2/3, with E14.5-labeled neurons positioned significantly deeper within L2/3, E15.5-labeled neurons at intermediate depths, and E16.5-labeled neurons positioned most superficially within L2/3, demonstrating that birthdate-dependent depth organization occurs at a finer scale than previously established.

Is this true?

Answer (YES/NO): NO